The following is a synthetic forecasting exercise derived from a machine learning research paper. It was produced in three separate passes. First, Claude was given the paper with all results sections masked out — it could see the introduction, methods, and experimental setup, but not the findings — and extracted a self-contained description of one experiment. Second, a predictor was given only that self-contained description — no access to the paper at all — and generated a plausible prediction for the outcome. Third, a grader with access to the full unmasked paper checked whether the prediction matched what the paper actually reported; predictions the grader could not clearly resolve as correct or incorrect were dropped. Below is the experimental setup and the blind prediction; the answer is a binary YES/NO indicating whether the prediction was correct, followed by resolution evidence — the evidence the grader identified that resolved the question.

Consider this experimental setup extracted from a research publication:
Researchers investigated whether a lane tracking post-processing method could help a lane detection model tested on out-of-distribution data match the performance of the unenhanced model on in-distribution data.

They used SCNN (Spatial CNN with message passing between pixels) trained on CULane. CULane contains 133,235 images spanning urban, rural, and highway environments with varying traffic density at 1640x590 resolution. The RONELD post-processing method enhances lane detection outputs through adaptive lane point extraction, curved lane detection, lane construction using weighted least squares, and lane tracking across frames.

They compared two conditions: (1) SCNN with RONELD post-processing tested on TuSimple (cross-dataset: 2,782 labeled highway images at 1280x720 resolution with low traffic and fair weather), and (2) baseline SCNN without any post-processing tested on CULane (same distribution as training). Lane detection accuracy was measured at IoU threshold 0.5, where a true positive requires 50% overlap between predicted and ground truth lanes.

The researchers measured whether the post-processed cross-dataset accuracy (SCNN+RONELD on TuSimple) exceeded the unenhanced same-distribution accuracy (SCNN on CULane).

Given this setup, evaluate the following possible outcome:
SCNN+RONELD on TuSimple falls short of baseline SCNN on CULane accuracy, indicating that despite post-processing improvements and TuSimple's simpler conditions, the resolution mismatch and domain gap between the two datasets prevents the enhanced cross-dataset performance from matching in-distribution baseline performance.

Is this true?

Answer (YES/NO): YES